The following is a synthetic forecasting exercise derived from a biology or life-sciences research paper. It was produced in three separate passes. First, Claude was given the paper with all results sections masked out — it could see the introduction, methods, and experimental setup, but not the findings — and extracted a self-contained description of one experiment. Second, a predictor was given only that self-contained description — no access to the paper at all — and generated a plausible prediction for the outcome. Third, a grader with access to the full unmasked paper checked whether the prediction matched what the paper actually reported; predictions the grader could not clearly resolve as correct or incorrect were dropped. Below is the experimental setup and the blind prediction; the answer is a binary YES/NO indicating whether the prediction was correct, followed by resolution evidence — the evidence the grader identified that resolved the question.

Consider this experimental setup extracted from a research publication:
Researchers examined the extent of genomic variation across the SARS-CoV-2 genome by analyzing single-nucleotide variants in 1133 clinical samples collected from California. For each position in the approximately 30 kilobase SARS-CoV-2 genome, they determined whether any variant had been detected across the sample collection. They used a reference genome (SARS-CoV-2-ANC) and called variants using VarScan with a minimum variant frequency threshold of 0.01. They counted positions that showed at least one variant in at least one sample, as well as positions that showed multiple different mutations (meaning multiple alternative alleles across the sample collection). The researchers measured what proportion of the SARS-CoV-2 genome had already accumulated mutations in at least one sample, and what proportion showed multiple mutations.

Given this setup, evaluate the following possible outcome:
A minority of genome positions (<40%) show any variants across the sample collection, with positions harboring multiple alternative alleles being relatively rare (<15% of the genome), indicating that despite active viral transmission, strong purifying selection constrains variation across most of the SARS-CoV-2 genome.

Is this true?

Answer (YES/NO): YES